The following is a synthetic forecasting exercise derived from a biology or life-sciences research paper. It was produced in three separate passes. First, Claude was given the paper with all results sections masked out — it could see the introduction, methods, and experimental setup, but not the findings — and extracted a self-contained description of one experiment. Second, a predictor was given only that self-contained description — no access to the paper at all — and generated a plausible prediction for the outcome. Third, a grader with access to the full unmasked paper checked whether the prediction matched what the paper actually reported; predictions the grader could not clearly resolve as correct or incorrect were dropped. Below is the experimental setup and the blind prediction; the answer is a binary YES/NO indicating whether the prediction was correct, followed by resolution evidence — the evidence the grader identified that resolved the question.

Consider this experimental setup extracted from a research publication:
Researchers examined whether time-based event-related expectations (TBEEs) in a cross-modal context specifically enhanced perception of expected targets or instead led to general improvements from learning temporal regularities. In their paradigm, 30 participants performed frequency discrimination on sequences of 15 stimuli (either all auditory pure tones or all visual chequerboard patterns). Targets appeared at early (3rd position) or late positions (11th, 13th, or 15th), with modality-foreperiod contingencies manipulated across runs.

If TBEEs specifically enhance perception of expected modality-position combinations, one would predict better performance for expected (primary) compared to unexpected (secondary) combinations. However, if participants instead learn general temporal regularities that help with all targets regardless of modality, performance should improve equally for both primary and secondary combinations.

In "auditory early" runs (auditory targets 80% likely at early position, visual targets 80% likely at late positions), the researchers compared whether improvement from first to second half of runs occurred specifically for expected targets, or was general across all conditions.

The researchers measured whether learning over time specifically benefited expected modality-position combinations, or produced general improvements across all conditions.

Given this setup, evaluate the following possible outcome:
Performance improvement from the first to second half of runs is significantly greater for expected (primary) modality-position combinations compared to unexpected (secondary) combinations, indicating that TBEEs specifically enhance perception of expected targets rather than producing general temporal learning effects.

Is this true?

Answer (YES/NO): YES